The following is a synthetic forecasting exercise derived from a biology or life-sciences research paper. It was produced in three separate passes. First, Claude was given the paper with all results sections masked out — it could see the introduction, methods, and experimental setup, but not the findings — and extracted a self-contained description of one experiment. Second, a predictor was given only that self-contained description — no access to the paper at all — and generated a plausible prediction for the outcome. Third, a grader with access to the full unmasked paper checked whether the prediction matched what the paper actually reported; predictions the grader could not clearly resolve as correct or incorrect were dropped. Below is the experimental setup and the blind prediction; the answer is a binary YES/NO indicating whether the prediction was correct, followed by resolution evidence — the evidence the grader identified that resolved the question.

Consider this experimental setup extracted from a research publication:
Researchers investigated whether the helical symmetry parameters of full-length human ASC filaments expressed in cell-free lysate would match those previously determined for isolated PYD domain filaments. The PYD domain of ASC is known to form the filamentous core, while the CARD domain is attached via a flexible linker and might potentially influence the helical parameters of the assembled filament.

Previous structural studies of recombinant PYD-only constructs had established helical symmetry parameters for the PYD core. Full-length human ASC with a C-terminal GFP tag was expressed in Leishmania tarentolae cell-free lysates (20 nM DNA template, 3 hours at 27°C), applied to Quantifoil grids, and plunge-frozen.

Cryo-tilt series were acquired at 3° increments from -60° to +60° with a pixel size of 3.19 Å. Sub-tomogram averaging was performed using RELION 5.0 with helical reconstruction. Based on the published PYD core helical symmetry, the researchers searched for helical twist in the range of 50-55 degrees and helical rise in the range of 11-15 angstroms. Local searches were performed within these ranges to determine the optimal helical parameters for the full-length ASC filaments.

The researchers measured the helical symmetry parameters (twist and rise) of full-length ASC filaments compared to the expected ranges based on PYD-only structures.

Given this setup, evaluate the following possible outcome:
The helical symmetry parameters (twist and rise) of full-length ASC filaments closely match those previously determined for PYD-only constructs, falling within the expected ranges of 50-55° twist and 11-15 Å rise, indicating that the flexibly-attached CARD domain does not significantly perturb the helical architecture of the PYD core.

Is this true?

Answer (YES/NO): YES